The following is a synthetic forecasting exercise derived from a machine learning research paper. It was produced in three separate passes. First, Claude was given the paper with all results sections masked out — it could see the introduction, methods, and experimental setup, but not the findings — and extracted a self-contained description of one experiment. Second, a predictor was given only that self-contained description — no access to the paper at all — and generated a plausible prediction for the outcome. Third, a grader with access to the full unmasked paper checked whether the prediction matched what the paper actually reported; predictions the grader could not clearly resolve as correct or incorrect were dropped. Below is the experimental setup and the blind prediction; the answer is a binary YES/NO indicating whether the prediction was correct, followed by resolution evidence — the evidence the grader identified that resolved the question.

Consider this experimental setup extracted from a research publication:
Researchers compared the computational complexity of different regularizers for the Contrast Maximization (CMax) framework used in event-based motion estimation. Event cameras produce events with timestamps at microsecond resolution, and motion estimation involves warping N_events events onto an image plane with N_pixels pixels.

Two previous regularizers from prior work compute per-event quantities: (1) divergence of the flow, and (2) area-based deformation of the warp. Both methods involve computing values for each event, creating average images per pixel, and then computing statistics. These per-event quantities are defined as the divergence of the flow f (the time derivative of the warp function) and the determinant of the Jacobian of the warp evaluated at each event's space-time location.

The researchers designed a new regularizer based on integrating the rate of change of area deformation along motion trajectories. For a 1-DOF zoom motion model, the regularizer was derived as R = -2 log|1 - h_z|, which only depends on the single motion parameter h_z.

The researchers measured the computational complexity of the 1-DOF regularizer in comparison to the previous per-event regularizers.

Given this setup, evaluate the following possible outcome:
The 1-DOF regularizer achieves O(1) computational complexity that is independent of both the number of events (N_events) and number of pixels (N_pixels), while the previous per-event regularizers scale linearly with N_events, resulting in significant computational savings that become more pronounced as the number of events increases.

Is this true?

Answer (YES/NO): YES